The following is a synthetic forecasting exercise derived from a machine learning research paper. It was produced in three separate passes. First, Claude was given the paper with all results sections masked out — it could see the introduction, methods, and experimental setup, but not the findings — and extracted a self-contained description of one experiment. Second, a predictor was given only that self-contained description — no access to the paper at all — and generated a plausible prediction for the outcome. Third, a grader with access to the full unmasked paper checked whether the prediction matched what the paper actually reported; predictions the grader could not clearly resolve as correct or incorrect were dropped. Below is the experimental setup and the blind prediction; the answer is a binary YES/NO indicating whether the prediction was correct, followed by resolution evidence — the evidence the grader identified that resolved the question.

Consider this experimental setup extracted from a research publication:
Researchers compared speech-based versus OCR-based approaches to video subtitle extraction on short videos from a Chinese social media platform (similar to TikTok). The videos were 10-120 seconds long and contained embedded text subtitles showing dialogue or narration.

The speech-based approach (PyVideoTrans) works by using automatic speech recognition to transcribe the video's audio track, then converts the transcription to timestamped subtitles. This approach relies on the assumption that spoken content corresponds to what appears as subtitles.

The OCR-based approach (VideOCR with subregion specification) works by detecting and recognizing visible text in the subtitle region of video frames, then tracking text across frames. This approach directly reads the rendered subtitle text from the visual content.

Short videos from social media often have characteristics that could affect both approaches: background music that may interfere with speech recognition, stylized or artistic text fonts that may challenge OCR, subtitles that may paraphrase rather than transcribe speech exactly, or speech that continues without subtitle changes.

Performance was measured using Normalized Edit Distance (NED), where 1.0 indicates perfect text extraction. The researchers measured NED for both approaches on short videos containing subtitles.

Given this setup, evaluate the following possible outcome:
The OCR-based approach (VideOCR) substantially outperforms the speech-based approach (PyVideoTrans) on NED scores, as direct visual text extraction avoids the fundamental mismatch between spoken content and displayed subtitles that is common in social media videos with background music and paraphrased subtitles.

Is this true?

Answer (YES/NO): YES